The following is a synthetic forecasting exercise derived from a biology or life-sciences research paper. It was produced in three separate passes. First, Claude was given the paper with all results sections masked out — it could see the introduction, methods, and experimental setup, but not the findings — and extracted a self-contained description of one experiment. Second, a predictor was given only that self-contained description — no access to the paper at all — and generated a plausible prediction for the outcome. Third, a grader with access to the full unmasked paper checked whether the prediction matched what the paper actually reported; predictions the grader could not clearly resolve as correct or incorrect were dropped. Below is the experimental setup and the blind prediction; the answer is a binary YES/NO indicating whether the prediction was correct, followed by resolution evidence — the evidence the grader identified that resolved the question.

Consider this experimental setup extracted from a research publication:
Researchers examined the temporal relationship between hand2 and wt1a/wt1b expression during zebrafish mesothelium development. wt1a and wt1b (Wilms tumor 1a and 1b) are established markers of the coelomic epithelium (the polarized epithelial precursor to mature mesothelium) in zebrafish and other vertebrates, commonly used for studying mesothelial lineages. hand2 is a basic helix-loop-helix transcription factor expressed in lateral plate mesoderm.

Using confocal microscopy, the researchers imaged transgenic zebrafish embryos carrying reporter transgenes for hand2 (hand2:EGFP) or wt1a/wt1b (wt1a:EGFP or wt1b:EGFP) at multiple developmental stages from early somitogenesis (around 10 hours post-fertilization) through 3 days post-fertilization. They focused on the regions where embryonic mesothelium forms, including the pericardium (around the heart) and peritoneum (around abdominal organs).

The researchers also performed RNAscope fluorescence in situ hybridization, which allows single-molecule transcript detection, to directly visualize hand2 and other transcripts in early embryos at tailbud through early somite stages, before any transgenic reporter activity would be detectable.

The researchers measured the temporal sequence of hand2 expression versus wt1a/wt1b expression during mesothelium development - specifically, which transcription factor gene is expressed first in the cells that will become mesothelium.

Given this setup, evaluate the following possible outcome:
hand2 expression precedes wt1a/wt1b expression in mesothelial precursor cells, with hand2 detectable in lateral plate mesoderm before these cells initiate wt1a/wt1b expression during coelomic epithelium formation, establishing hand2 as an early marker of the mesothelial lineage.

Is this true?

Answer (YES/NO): YES